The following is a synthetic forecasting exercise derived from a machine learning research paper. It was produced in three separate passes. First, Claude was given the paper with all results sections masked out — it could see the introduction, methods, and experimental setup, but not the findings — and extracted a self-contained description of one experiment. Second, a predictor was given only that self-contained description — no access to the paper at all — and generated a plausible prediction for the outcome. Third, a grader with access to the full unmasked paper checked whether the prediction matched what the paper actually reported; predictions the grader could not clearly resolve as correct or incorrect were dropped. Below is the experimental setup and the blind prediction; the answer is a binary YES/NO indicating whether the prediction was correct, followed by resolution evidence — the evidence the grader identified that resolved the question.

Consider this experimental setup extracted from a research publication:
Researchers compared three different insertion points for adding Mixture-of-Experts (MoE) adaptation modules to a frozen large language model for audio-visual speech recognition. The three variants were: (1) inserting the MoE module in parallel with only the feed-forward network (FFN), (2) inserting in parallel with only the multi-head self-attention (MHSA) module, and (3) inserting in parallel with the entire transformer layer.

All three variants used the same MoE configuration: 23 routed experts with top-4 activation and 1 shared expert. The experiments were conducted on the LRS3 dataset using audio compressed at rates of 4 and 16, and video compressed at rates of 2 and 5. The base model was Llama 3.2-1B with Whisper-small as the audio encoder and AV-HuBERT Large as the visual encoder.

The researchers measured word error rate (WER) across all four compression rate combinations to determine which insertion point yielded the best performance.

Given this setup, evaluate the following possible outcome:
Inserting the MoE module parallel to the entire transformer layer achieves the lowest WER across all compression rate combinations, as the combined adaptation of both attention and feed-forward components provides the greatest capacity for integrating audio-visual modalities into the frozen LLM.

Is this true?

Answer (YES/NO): NO